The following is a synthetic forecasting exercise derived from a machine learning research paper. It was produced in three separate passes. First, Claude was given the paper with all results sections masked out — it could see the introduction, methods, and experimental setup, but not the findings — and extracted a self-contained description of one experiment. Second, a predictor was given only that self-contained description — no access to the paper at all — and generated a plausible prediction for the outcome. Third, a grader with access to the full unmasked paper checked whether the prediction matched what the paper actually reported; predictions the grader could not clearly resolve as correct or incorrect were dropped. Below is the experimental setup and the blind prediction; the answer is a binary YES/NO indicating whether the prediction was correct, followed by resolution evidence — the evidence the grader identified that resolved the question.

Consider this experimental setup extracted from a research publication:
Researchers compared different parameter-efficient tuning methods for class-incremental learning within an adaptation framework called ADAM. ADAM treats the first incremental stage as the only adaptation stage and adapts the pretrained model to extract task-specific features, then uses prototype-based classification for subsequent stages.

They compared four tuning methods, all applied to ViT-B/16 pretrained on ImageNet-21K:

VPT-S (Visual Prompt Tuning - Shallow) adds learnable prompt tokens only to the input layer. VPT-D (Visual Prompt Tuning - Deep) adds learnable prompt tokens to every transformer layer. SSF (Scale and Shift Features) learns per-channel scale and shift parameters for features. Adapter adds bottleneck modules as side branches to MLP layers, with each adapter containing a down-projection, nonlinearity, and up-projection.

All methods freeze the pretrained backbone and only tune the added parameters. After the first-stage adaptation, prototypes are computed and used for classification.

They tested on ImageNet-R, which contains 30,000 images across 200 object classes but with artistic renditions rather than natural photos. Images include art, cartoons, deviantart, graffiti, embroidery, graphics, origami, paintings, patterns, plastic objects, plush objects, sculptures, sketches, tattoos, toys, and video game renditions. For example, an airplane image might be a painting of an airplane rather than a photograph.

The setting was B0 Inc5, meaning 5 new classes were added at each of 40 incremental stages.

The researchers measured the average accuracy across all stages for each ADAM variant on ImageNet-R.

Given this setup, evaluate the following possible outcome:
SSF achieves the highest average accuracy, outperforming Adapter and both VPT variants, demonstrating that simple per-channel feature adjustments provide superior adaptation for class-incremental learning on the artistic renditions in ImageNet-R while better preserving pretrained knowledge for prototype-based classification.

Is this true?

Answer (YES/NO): NO